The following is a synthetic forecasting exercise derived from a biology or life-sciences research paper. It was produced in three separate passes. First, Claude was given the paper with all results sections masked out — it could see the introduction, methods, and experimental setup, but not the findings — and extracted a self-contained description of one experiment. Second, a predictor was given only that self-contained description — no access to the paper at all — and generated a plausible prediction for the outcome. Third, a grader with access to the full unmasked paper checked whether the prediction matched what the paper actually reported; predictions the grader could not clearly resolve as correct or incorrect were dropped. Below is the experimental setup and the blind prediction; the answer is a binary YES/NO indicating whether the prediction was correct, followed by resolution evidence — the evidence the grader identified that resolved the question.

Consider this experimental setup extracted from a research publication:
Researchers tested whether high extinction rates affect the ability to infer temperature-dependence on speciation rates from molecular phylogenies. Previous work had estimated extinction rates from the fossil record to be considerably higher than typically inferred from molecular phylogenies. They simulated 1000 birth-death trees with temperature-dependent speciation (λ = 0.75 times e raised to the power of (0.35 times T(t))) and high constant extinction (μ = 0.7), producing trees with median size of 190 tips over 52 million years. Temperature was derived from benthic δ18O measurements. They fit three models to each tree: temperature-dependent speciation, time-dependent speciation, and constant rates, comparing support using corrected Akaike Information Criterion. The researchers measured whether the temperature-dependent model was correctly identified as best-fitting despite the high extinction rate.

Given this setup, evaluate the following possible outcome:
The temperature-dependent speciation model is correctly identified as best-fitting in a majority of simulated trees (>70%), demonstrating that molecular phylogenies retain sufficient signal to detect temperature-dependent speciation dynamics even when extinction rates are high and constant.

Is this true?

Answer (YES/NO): YES